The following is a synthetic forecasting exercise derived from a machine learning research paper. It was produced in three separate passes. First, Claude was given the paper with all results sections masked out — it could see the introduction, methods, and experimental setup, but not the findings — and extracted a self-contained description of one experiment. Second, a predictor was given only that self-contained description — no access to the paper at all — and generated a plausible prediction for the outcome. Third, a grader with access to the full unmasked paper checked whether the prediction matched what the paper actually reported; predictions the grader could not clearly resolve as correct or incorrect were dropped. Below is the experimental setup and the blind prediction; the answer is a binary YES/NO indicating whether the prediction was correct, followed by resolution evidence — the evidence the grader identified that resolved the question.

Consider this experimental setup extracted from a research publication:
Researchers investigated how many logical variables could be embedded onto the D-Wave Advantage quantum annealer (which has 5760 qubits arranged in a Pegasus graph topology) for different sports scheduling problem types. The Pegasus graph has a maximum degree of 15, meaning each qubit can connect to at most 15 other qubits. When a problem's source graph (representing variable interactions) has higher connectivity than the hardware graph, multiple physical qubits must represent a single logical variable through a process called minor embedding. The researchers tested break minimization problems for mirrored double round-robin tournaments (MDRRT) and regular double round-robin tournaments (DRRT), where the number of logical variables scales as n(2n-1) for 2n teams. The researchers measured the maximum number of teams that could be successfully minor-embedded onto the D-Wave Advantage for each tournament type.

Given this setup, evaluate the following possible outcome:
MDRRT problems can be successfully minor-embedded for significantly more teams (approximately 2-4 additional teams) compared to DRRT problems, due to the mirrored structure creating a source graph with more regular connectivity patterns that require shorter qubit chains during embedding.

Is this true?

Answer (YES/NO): NO